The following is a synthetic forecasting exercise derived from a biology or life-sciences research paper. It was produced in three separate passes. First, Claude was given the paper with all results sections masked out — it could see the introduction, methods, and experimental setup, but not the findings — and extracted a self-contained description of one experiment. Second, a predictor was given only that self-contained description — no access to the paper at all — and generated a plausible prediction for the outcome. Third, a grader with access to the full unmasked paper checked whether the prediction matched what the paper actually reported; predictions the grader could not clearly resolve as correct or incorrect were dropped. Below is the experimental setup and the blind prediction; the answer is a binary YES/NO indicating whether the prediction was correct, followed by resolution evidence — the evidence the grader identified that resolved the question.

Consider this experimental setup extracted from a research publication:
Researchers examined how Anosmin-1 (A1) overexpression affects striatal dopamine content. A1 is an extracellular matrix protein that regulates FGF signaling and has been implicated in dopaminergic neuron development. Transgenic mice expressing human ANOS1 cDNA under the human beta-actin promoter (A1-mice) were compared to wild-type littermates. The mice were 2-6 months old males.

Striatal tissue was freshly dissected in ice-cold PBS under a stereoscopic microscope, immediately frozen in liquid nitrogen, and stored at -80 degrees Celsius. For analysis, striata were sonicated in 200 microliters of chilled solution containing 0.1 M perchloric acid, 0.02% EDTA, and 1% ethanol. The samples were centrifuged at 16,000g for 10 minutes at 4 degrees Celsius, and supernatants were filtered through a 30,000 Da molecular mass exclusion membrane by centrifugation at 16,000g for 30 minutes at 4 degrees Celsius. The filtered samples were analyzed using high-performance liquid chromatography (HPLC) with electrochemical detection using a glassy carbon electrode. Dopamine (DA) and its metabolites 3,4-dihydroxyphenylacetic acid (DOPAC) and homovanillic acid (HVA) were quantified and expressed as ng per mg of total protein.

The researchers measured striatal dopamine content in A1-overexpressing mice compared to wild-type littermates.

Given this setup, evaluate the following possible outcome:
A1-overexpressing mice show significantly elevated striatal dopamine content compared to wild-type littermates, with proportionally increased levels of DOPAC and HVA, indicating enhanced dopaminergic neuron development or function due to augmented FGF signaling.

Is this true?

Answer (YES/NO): NO